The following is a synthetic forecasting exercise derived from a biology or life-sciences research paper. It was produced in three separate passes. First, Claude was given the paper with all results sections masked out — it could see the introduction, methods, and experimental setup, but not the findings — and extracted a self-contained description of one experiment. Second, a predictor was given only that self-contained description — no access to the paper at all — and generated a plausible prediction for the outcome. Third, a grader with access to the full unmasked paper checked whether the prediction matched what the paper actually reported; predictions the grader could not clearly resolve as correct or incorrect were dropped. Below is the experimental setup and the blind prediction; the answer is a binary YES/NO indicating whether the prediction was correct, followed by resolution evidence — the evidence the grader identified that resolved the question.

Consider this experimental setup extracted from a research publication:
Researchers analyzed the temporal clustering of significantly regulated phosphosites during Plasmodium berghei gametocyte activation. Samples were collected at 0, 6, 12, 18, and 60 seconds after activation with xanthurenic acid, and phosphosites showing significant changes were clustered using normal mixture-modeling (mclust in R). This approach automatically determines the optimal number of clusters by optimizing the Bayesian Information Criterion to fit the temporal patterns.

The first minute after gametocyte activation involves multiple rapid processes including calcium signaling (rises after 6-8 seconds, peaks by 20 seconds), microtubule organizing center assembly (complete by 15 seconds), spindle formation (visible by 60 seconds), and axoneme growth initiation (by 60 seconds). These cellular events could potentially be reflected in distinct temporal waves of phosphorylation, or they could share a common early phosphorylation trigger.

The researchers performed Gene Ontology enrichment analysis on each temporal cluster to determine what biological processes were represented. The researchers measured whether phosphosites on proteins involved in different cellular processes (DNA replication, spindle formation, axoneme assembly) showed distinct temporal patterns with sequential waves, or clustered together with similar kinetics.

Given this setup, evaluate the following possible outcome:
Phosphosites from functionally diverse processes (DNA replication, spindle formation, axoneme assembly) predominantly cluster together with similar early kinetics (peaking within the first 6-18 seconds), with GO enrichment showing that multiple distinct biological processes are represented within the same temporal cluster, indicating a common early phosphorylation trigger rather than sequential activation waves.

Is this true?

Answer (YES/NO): NO